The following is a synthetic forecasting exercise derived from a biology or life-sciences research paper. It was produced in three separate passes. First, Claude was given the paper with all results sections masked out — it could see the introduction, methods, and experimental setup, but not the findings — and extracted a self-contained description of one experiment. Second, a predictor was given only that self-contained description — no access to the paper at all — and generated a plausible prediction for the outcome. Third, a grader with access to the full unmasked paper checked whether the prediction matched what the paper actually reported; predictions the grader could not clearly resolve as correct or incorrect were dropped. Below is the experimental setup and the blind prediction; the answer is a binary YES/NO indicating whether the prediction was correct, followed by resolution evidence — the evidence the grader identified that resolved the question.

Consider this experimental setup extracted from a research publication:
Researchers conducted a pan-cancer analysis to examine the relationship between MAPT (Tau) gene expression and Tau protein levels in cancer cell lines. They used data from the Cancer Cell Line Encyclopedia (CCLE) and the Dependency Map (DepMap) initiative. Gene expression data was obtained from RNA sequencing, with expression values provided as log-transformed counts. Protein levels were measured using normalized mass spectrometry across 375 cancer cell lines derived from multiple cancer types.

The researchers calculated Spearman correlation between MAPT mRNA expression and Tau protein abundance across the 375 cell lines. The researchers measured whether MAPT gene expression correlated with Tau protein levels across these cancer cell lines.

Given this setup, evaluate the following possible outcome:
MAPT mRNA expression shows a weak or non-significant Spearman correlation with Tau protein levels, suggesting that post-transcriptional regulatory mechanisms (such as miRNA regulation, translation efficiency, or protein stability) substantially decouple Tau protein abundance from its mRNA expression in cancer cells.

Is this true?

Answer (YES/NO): NO